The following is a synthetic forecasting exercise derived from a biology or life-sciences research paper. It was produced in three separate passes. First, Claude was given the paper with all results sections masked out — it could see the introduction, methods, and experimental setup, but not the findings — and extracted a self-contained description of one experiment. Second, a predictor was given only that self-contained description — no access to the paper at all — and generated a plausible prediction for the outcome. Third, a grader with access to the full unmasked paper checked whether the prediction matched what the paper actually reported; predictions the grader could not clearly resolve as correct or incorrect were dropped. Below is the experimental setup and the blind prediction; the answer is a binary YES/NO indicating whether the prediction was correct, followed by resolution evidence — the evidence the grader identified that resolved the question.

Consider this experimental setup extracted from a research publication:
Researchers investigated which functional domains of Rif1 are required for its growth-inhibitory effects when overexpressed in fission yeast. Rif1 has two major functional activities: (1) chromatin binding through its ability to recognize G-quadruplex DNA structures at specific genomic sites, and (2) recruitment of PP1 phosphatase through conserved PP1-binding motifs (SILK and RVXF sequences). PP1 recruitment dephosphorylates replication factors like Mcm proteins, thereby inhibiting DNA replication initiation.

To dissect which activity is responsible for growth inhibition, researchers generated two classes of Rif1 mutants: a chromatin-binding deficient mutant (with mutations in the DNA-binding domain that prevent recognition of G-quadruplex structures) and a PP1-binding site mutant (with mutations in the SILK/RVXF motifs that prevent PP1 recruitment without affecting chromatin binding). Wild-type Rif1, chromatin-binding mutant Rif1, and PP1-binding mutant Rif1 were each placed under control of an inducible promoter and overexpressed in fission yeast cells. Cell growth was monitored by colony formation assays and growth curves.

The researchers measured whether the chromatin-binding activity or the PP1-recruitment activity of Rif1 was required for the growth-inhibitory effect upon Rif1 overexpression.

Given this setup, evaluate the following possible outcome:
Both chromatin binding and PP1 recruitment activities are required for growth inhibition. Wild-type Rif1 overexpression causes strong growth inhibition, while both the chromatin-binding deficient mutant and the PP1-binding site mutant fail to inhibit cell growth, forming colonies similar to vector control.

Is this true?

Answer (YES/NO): NO